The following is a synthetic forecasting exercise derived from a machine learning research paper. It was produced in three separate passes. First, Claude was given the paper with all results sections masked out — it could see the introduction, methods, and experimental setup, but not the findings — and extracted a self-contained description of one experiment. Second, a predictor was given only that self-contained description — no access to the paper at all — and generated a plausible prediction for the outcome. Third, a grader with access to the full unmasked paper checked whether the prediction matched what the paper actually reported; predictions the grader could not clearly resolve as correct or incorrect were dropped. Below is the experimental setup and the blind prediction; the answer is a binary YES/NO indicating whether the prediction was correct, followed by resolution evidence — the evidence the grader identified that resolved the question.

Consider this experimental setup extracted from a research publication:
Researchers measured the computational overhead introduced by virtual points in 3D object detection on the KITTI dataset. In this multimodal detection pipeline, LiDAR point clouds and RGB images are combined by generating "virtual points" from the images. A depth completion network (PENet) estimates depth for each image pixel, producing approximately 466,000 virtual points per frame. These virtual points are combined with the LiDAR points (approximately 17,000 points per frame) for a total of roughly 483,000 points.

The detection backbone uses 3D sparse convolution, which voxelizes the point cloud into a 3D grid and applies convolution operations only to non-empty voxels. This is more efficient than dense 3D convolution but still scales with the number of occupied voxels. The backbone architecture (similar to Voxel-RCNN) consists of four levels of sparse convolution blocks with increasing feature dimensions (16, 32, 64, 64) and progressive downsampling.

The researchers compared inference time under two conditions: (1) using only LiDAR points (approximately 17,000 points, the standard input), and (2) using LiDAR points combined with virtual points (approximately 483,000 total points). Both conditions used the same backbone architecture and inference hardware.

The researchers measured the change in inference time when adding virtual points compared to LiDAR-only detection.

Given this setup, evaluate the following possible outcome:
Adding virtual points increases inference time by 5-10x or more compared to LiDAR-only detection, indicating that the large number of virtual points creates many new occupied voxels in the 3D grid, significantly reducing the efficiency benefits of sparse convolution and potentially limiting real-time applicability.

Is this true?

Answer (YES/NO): NO